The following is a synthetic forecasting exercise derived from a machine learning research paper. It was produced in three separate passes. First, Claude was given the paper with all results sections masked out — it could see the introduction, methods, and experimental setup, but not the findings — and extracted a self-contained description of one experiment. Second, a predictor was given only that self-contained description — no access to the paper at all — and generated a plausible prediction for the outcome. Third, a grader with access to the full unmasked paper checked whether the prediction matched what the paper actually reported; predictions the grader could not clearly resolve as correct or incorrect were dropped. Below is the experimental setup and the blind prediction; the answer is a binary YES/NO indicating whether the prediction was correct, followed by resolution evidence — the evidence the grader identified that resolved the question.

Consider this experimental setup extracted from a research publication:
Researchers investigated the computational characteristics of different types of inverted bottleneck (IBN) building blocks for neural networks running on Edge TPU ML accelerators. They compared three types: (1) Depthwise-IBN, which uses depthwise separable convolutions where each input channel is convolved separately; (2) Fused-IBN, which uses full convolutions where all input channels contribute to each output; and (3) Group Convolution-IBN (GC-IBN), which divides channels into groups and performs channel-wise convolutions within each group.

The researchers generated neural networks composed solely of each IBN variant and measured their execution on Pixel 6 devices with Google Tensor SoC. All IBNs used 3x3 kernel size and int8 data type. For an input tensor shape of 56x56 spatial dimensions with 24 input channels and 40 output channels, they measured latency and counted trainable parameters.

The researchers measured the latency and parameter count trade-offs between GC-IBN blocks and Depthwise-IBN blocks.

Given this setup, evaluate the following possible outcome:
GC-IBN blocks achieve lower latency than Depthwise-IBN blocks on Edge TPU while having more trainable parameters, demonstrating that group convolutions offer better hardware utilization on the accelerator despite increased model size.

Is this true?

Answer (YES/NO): YES